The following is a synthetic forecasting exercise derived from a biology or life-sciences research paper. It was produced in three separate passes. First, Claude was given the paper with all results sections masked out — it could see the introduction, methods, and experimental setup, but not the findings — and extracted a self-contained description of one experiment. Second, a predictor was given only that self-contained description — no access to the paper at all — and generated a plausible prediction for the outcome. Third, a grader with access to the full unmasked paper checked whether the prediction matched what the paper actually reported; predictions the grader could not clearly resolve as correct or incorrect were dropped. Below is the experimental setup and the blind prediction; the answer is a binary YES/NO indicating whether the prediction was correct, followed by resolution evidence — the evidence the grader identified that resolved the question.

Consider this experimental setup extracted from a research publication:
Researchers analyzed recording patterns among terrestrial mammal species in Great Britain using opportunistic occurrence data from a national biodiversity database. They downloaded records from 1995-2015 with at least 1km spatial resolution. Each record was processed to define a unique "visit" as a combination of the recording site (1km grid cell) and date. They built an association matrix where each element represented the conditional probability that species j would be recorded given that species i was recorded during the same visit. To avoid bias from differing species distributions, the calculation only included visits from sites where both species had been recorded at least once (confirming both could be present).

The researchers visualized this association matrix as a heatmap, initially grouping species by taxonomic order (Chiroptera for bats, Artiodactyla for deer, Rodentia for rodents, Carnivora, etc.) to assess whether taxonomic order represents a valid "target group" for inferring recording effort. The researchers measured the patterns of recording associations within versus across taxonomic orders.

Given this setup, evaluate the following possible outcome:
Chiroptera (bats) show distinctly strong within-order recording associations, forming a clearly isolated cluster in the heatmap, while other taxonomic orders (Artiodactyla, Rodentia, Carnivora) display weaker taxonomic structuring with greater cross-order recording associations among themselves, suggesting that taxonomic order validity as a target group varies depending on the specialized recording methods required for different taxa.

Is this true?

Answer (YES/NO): NO